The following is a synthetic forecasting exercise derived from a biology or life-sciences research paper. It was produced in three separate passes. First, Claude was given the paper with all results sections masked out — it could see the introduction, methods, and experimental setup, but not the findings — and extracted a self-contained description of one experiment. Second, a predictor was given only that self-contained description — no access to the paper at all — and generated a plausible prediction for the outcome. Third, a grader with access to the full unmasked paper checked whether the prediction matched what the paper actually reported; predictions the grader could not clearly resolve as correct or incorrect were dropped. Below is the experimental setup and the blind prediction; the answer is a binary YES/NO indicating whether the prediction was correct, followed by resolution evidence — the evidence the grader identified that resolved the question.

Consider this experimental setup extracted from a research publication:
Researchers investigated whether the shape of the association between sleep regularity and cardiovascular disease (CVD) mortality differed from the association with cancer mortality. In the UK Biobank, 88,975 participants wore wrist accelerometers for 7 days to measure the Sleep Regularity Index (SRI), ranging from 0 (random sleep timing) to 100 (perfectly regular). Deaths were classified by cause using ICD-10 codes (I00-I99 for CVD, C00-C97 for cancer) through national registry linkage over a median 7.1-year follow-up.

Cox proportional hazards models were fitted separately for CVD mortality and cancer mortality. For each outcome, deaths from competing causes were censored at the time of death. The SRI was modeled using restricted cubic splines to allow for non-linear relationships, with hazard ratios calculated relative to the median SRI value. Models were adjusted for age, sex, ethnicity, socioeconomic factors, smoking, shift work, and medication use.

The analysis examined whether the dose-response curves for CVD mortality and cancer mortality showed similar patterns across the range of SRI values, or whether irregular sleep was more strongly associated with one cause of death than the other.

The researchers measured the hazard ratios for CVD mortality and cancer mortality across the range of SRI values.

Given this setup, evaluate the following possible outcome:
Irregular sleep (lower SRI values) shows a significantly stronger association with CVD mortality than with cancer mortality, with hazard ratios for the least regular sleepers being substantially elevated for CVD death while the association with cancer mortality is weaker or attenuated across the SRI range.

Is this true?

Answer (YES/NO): YES